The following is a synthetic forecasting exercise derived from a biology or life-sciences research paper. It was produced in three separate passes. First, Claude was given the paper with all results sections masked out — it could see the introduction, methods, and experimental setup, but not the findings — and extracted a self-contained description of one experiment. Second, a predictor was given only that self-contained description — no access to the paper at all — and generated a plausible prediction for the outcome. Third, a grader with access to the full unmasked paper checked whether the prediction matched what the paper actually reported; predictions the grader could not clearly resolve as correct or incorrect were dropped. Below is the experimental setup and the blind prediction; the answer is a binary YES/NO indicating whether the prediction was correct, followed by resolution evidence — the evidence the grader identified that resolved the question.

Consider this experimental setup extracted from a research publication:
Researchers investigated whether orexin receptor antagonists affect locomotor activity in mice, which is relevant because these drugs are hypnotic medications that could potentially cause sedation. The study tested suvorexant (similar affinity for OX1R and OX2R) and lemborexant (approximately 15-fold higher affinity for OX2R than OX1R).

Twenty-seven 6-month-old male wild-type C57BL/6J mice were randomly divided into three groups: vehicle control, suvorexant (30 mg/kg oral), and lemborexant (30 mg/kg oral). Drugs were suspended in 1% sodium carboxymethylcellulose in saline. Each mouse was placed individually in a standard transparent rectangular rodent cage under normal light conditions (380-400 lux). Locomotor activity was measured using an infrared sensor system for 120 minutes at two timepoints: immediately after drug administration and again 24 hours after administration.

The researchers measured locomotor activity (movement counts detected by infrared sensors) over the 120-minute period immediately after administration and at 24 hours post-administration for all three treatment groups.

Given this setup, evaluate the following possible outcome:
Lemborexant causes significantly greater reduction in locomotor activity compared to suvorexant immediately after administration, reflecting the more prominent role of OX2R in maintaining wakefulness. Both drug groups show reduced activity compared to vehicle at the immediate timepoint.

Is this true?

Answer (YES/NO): NO